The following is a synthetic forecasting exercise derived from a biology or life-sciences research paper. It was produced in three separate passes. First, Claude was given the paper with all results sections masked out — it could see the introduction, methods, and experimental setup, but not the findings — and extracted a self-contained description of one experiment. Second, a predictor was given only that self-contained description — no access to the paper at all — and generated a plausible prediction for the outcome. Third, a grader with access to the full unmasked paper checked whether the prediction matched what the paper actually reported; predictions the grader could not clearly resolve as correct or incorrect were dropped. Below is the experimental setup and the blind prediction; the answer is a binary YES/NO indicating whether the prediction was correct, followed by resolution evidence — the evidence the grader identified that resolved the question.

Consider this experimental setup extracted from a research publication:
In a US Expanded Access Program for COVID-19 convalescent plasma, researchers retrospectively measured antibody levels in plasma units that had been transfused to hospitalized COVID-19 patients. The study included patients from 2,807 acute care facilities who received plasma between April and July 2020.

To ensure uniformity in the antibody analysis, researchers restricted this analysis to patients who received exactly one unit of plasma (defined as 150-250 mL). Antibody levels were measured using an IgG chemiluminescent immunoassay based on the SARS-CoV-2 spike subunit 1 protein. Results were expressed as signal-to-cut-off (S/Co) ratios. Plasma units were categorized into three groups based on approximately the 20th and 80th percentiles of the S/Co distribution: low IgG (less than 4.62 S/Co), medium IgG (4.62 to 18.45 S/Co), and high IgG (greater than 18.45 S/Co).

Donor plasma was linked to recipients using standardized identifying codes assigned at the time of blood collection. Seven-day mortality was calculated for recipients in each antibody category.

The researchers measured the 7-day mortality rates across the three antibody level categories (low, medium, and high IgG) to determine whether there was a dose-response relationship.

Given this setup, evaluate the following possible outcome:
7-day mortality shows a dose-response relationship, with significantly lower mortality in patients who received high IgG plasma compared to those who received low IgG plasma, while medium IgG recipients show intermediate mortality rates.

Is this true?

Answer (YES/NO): YES